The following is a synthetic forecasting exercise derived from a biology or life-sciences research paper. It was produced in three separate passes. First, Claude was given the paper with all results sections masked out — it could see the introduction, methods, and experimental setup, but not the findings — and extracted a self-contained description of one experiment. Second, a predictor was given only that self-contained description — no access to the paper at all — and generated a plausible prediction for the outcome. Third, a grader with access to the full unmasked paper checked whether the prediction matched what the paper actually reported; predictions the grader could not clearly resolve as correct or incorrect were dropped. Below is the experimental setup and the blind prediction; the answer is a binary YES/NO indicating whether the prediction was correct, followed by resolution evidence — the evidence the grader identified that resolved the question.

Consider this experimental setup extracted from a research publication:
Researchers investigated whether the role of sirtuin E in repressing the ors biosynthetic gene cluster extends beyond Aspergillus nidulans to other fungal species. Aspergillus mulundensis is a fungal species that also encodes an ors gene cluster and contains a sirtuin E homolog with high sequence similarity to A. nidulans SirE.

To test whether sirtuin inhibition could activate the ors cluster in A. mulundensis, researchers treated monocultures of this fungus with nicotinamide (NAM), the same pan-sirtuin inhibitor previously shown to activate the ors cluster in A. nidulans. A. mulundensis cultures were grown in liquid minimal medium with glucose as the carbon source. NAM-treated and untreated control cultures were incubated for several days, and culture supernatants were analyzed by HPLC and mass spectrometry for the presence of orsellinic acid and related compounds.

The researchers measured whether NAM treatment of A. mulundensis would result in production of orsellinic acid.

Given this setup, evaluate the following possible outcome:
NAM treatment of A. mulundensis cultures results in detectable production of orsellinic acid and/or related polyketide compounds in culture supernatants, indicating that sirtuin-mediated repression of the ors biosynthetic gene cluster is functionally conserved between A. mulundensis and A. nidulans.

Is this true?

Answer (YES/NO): YES